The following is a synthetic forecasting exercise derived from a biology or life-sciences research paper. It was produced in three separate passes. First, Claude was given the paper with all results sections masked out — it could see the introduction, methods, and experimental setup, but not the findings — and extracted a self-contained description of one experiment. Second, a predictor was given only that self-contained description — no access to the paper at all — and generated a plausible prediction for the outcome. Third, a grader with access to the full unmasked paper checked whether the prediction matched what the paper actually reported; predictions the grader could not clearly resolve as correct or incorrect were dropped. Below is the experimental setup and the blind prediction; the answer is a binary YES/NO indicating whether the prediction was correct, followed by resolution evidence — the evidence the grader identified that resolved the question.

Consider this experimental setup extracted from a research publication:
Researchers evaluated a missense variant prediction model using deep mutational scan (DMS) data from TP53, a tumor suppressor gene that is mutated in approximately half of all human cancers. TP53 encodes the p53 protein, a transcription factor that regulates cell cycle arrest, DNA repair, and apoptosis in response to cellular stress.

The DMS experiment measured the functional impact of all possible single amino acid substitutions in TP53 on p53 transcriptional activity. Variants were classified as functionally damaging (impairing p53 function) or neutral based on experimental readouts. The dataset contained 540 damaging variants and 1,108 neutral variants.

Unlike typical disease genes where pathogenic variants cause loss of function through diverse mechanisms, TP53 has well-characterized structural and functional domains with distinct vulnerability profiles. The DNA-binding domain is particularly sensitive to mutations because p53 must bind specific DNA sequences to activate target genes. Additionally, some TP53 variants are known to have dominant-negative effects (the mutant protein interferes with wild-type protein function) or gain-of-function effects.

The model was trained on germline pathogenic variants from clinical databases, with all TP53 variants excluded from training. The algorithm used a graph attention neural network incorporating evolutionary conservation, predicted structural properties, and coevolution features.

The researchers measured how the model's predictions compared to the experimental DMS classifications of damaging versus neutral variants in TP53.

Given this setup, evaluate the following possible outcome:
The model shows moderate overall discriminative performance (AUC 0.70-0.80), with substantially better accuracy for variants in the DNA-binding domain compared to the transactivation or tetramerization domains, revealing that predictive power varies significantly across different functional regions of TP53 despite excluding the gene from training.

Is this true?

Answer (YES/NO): NO